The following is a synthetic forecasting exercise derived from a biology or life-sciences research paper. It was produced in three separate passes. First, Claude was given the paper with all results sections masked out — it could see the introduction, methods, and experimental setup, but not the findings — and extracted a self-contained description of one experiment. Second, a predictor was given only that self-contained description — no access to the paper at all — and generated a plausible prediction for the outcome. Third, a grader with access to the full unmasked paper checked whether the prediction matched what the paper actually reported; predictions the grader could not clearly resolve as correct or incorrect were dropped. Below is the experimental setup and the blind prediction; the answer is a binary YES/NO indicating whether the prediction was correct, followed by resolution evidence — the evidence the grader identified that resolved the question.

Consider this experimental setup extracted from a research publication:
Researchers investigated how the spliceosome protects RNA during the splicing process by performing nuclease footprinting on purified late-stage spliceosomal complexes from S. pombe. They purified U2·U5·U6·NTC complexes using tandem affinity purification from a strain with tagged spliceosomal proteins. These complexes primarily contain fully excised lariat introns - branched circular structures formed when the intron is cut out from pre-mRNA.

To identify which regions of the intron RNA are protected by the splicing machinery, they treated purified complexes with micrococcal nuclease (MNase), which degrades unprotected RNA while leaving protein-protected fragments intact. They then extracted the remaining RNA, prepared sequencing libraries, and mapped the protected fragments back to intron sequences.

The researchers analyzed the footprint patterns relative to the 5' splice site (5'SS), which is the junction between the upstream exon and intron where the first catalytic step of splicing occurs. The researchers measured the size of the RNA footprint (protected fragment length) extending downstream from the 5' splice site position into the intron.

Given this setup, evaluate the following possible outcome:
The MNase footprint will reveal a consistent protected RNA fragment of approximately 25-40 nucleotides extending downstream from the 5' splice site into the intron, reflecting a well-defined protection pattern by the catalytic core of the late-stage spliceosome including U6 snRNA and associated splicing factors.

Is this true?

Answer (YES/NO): YES